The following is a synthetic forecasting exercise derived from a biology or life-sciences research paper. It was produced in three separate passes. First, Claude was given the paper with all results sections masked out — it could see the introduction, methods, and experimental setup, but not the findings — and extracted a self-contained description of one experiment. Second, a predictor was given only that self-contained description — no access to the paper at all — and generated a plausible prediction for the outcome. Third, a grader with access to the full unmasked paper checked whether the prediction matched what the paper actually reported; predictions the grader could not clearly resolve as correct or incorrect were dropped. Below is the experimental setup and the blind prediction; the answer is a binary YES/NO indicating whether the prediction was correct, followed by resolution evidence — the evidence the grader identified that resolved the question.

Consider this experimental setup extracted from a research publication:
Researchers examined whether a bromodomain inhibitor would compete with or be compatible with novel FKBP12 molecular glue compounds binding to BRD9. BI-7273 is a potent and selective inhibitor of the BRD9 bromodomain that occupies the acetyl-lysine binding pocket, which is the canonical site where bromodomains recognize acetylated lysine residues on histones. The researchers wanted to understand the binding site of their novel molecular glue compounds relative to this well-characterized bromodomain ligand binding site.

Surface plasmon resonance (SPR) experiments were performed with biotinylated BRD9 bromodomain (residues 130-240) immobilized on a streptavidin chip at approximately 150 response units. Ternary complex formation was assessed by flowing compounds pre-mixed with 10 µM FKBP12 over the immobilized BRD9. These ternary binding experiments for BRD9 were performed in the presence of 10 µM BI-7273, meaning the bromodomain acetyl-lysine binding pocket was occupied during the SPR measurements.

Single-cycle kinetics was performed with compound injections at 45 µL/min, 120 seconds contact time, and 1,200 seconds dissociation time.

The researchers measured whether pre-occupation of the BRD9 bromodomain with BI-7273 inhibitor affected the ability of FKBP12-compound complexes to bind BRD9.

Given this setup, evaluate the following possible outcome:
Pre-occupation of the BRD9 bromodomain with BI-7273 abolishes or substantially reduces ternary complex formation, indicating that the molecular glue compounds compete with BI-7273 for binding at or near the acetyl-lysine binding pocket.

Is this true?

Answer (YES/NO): YES